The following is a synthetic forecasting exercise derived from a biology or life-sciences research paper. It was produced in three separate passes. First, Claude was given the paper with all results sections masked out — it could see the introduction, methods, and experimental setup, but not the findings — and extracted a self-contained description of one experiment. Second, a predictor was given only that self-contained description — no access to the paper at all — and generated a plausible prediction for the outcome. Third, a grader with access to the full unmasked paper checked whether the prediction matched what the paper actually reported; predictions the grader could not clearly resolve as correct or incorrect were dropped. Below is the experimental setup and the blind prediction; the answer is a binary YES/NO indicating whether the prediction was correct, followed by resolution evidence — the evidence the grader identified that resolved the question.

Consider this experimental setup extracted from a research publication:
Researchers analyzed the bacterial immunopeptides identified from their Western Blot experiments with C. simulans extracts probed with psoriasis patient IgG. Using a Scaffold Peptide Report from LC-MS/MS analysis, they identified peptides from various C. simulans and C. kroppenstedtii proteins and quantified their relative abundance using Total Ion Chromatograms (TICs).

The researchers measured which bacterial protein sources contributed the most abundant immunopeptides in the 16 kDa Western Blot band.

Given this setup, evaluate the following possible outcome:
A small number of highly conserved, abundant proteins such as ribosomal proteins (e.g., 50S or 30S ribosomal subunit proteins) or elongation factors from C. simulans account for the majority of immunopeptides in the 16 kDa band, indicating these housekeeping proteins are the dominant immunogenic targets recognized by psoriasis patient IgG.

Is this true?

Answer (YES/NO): NO